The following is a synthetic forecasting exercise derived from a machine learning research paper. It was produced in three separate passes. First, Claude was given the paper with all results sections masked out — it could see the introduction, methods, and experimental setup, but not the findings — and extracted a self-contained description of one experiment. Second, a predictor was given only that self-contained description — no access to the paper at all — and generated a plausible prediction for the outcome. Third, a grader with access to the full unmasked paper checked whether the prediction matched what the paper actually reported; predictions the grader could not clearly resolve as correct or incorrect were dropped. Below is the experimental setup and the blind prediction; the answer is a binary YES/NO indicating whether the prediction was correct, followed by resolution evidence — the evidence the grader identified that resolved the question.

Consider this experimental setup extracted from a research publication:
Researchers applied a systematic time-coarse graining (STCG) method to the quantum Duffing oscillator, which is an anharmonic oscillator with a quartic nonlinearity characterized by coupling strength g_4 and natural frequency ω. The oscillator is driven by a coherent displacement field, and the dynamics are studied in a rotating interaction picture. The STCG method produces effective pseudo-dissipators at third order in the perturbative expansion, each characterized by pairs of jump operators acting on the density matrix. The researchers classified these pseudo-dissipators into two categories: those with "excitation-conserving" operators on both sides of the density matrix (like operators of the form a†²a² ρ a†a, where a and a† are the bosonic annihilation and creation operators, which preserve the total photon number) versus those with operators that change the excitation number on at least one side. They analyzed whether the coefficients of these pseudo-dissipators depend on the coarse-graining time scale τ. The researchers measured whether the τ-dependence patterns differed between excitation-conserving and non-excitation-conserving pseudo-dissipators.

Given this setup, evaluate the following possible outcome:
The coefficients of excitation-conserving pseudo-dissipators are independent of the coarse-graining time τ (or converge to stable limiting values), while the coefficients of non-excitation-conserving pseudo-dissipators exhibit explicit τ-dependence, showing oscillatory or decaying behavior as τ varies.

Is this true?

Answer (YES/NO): NO